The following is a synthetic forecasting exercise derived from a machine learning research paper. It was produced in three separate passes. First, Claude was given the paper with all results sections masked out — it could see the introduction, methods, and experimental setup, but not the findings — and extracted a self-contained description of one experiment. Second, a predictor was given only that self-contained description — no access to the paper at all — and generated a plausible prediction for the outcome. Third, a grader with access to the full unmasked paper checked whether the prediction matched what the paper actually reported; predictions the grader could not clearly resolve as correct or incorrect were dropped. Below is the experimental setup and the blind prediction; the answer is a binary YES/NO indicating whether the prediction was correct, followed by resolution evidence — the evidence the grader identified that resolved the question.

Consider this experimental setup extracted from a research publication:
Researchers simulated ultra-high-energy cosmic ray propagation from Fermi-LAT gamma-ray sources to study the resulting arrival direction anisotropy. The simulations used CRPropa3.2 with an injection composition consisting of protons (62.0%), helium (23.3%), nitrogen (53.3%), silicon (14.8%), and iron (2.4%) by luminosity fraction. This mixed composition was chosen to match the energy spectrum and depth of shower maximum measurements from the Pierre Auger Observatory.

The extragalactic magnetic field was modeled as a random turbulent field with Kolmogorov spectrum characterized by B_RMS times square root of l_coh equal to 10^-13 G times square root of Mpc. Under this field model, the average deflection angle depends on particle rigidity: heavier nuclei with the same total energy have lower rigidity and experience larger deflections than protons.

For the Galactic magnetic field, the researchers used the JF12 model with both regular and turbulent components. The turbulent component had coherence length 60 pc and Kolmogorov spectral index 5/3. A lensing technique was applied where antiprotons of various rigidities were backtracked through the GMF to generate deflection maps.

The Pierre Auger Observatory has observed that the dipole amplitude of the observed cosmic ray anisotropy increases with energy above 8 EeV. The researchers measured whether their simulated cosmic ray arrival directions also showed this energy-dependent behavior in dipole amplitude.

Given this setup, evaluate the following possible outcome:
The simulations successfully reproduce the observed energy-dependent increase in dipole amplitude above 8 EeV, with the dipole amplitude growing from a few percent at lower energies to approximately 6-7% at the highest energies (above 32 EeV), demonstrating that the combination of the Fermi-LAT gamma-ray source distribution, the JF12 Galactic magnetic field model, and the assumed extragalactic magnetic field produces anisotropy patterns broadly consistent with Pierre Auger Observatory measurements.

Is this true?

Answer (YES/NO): NO